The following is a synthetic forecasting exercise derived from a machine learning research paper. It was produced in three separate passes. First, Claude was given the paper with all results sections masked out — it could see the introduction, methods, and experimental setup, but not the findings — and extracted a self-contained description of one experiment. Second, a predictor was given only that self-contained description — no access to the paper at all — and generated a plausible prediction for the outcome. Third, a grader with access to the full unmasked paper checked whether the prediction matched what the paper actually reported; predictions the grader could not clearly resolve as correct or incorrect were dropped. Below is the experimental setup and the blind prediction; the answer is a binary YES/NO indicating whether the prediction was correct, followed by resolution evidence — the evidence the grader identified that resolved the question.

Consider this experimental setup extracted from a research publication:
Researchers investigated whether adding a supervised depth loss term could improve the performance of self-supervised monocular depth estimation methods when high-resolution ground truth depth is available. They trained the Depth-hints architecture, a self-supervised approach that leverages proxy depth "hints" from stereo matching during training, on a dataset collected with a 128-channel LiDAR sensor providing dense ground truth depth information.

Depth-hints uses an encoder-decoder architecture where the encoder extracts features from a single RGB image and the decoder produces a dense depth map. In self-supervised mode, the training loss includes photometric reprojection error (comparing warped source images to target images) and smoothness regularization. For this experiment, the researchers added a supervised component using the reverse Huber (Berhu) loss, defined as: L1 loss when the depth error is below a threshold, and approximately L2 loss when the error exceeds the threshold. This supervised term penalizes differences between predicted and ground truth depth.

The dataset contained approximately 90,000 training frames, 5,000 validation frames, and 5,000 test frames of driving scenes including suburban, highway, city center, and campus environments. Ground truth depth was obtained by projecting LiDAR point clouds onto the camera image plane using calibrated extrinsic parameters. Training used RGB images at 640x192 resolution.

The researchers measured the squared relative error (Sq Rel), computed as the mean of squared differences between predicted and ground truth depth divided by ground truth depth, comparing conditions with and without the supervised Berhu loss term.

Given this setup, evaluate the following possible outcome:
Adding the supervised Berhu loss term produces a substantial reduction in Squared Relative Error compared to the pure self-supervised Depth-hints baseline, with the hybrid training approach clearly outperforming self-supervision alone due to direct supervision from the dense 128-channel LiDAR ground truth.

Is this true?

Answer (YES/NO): NO